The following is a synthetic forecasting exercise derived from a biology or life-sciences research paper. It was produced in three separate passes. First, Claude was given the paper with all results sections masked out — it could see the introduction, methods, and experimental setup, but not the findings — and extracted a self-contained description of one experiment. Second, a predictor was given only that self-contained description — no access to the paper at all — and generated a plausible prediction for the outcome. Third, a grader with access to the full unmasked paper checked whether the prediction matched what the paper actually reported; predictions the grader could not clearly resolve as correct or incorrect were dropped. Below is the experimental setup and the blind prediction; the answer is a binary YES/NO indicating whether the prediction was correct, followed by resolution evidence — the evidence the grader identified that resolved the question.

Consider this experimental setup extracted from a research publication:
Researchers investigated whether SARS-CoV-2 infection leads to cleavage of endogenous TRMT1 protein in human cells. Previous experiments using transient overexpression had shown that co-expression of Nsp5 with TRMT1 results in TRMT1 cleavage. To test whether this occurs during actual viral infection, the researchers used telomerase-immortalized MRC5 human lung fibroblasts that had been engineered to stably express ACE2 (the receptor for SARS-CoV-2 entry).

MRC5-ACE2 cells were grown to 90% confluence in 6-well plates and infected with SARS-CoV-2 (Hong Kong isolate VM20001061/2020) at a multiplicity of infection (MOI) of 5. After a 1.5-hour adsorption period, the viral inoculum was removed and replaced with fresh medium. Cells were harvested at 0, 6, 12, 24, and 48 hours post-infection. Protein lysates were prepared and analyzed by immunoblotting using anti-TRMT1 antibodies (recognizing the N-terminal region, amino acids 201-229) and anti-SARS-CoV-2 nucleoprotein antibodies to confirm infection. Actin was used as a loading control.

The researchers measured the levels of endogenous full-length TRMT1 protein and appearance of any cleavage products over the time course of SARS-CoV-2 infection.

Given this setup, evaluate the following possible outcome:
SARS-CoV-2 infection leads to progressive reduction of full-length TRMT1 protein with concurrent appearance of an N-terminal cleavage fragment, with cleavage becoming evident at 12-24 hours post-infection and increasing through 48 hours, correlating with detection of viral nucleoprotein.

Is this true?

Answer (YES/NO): NO